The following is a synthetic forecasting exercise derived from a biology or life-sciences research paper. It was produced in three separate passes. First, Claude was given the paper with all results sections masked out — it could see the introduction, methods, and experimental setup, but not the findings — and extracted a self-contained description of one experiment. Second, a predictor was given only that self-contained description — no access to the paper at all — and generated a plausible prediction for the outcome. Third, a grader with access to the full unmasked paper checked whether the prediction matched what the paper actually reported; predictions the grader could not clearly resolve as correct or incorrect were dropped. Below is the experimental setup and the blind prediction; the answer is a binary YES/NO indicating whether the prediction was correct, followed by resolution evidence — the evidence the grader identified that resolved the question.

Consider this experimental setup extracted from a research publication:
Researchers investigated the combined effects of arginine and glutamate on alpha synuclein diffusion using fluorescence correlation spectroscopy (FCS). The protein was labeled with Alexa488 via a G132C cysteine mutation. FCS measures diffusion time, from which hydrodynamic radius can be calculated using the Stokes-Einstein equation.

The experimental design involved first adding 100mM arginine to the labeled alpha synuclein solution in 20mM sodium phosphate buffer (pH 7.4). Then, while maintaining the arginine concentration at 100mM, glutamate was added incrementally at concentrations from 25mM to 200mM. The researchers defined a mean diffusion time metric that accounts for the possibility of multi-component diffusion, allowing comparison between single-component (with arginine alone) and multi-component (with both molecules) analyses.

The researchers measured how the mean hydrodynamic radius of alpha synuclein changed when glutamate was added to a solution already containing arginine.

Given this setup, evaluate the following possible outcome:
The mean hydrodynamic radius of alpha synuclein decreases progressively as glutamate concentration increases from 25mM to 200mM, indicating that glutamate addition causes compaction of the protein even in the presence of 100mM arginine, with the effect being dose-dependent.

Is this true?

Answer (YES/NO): NO